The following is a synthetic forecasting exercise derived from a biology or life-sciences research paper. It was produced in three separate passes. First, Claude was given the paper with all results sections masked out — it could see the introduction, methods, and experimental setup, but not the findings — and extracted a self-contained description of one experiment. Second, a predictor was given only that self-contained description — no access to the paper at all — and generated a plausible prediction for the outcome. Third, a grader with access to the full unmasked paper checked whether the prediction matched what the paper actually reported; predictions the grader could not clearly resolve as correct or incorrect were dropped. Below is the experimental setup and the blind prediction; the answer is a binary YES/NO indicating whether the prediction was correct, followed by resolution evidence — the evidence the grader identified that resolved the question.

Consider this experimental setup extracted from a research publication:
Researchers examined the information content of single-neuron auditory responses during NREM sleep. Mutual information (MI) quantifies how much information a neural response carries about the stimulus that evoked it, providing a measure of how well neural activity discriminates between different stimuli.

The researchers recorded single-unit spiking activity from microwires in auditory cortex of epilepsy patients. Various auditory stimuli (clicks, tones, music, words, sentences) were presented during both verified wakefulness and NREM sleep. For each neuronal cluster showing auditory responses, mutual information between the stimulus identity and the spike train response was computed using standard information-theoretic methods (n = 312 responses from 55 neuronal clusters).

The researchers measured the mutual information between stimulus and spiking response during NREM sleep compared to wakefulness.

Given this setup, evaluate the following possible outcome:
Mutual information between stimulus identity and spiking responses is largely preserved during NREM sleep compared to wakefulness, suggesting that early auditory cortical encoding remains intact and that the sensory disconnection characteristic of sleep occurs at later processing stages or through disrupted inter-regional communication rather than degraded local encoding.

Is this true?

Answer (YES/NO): YES